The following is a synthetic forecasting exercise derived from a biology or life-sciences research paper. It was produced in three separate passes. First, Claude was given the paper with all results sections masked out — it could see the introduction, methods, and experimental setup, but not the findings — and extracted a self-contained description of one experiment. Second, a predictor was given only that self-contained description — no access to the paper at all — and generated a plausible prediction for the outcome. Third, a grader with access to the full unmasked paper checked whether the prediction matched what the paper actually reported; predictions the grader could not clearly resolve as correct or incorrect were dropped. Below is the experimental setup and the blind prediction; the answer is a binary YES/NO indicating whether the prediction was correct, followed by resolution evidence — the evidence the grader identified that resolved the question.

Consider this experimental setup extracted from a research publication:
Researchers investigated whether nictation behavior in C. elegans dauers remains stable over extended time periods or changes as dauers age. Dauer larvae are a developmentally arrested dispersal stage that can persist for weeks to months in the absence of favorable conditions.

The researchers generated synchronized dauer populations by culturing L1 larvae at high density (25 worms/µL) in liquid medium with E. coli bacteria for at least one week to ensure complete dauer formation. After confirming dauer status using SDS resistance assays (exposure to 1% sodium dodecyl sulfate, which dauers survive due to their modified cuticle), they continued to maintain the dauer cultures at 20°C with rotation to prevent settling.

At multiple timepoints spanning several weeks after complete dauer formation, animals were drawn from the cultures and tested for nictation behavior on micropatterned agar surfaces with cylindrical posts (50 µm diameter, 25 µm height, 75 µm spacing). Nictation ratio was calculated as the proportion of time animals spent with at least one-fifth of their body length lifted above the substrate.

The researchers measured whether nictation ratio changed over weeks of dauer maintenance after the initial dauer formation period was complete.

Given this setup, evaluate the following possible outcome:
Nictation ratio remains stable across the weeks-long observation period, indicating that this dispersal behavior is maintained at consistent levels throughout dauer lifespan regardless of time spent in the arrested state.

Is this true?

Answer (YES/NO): YES